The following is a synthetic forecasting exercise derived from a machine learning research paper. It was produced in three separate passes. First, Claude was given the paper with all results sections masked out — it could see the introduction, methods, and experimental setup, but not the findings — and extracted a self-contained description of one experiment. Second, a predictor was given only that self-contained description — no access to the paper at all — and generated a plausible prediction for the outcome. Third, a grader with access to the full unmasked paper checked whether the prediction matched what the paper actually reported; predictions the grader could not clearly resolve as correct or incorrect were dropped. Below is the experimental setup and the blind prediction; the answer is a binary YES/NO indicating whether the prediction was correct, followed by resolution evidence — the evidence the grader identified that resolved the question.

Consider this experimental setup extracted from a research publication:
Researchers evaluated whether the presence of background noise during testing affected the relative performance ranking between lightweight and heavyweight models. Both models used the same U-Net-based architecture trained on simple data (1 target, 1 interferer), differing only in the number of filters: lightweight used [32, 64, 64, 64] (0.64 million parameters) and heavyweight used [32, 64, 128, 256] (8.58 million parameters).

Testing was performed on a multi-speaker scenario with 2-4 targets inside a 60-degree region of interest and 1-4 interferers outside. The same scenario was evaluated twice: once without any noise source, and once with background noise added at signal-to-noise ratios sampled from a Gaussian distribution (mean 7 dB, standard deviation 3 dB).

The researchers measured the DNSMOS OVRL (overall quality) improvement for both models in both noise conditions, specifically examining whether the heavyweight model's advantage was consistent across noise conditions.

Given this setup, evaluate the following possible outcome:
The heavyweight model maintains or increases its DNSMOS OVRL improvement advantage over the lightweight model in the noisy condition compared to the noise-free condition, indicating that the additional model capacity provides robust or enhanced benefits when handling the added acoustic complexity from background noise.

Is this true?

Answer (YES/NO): YES